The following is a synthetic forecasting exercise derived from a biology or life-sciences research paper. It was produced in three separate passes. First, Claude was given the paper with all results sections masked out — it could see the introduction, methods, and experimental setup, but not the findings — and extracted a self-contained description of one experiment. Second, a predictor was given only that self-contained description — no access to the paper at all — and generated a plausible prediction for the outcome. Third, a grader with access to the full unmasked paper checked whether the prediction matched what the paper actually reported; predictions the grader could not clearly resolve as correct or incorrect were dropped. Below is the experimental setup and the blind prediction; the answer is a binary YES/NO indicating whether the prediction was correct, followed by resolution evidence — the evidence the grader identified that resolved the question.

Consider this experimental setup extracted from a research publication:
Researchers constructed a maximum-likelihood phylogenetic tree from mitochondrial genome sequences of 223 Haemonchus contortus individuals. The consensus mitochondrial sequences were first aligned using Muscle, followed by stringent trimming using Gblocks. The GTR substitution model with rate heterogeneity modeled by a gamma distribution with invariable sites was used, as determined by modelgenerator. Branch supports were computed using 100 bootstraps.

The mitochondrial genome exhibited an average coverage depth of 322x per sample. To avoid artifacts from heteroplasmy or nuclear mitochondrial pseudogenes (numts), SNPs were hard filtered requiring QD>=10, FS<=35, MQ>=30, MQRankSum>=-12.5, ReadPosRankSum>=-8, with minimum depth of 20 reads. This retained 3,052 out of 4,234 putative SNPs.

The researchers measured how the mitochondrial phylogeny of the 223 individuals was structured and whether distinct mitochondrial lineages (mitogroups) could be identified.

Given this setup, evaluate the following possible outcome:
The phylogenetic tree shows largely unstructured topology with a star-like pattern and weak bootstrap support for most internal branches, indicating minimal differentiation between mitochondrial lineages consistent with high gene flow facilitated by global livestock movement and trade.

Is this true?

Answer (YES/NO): NO